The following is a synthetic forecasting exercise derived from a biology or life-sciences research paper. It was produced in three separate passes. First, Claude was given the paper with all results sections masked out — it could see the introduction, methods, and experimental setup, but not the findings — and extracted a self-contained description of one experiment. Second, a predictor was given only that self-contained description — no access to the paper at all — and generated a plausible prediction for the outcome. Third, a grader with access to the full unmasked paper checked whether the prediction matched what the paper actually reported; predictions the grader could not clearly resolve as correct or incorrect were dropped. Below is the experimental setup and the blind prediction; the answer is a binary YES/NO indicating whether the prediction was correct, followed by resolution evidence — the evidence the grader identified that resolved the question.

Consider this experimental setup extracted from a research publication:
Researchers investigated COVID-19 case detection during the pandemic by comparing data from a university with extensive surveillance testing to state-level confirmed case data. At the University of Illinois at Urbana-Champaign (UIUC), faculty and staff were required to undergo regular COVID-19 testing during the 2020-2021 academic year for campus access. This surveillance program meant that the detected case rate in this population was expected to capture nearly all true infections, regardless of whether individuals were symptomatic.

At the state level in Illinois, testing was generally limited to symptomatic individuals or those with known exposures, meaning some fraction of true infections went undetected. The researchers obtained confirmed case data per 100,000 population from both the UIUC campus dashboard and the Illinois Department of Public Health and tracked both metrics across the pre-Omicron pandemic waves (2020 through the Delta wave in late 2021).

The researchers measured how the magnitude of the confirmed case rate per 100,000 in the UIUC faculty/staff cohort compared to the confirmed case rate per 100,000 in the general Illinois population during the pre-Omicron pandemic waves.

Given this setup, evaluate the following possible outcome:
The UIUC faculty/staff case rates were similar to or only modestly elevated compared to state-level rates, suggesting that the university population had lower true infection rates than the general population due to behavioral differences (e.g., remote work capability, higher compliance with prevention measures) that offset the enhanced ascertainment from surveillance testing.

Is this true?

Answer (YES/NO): YES